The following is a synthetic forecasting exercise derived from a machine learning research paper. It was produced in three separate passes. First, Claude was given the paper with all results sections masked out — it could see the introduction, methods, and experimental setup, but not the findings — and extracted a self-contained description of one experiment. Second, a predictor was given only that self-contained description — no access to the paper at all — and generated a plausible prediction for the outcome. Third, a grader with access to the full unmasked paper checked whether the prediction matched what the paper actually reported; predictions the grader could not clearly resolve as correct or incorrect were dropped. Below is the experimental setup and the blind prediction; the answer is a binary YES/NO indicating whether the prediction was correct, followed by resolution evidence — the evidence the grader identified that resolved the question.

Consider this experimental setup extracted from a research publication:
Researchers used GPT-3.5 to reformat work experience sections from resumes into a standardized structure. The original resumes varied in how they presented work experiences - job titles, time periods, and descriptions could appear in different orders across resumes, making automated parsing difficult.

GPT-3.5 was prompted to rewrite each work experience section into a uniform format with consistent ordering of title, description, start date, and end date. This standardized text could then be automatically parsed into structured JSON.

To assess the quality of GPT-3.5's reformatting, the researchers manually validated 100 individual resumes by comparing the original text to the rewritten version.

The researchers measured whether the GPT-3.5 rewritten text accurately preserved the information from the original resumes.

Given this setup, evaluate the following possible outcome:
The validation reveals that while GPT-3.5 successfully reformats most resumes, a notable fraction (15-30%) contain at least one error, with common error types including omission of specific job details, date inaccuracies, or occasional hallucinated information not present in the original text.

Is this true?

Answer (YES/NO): NO